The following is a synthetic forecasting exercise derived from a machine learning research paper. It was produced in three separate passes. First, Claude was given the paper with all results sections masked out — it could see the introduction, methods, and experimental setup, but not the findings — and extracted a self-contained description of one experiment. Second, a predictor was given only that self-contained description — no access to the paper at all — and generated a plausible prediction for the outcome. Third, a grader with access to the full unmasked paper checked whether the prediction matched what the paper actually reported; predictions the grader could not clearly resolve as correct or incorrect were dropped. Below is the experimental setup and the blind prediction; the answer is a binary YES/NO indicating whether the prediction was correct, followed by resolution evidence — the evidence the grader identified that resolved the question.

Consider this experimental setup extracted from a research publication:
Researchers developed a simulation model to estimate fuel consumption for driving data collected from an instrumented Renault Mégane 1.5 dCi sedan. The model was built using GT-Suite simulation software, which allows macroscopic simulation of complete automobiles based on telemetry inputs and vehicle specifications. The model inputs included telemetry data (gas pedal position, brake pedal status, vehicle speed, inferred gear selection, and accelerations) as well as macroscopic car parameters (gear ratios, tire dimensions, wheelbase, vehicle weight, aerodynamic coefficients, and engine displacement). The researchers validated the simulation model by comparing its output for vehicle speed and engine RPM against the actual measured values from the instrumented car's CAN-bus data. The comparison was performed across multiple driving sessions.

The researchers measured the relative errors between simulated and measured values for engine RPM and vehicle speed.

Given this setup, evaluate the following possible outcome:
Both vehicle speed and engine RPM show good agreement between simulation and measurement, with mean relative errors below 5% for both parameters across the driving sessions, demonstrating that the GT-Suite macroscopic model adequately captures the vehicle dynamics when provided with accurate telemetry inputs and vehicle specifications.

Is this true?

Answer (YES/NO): YES